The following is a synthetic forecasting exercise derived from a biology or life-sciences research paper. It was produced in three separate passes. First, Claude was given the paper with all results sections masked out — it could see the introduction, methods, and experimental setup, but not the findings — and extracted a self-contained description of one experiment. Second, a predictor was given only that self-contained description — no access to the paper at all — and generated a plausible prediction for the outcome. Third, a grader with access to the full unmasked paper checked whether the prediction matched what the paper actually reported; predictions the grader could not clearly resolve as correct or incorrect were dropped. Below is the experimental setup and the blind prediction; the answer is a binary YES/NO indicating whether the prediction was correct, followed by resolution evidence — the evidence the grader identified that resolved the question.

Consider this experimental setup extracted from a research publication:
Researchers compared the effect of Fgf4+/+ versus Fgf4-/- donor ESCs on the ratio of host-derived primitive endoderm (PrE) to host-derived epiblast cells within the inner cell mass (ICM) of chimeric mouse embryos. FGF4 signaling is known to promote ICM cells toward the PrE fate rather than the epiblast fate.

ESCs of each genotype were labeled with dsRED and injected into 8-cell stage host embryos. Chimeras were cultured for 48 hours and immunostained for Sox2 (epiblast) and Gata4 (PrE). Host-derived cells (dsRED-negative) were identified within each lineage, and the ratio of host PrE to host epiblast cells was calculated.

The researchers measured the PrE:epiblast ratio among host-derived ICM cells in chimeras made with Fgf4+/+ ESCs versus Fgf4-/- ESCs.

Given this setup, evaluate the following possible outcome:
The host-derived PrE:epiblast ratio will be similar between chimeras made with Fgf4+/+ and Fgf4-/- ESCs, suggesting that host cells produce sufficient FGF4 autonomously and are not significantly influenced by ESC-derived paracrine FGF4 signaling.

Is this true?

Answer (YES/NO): NO